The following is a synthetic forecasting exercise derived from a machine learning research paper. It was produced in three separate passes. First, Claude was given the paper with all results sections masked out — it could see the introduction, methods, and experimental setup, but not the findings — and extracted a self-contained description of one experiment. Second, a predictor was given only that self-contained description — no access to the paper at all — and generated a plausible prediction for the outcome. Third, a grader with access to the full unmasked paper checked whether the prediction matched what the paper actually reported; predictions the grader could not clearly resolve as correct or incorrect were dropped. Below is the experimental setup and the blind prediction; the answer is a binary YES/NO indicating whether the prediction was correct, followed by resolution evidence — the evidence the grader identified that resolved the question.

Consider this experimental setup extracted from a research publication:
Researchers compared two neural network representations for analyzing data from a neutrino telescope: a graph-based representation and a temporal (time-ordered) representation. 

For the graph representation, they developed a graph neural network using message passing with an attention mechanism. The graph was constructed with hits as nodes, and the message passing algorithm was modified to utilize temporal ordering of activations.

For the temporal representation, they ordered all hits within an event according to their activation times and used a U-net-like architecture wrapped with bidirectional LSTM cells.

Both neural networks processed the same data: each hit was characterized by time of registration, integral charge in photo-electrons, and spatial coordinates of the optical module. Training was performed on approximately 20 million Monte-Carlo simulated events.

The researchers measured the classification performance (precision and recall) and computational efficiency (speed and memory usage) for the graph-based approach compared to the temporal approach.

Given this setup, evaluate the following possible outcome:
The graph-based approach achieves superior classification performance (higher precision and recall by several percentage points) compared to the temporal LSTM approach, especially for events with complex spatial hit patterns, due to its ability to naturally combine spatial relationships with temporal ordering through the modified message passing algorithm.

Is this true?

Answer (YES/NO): NO